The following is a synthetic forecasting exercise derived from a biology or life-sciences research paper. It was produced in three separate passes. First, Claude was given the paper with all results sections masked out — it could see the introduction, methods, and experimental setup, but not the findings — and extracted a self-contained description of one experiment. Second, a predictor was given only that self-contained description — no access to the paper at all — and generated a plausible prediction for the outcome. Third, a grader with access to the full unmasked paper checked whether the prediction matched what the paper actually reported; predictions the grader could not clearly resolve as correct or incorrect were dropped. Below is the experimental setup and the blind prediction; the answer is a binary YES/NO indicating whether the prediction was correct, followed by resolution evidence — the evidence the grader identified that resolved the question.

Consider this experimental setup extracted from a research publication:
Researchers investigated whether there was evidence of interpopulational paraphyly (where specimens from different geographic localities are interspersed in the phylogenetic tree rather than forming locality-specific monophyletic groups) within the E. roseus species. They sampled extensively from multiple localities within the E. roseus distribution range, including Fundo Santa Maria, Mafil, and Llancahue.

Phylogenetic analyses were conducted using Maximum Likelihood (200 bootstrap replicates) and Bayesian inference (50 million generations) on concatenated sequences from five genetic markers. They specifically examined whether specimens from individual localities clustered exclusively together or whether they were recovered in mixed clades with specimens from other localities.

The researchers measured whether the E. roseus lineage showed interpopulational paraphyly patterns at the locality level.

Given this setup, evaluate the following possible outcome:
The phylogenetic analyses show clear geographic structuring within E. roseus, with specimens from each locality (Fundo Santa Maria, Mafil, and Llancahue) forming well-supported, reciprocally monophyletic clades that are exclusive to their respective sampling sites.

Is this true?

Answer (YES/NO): NO